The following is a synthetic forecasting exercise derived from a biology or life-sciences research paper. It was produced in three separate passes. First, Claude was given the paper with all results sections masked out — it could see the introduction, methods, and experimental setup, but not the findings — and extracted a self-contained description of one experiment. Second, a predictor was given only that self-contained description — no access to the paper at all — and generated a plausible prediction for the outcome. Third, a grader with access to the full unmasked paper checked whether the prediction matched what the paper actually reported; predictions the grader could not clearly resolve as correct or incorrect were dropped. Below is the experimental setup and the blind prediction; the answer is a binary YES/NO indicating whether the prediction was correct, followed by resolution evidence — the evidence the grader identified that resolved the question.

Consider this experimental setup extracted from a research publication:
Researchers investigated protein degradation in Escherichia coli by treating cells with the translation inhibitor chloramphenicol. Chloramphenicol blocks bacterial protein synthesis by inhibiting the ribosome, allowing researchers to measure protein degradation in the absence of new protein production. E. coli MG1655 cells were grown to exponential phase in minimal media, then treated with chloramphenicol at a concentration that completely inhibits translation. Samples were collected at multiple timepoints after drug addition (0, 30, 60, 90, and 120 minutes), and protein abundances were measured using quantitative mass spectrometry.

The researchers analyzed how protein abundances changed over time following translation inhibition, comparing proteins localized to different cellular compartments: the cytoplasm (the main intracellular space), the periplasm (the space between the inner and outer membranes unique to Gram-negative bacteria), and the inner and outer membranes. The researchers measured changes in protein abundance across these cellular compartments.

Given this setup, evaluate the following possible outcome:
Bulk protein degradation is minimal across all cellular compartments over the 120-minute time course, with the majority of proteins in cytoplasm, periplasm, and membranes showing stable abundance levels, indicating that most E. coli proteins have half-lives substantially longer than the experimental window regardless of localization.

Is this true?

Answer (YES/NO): NO